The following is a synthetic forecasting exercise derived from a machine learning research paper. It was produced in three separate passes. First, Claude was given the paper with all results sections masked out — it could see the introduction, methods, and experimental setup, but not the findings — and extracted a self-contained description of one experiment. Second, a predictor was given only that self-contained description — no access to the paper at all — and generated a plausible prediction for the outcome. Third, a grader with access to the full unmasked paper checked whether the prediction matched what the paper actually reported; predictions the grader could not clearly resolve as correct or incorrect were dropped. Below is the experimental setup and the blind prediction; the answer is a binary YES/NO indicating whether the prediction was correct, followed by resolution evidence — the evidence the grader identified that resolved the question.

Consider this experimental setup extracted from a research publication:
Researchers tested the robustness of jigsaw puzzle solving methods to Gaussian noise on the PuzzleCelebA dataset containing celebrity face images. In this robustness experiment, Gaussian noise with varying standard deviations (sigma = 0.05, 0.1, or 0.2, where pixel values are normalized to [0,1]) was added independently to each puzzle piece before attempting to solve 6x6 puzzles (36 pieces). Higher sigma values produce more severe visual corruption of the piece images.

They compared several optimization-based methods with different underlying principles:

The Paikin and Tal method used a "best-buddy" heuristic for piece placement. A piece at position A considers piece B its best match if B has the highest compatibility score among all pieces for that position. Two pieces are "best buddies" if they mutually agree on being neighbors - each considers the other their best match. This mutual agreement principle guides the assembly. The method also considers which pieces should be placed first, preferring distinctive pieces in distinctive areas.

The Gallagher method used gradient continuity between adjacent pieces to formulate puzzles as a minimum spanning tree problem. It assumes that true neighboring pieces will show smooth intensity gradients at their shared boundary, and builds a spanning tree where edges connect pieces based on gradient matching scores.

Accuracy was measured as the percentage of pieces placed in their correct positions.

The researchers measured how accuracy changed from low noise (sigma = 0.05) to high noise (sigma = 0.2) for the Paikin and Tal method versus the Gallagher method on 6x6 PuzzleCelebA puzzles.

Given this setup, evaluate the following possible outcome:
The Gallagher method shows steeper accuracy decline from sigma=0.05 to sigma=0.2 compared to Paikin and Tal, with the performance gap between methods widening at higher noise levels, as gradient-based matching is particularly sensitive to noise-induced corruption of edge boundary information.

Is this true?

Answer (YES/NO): NO